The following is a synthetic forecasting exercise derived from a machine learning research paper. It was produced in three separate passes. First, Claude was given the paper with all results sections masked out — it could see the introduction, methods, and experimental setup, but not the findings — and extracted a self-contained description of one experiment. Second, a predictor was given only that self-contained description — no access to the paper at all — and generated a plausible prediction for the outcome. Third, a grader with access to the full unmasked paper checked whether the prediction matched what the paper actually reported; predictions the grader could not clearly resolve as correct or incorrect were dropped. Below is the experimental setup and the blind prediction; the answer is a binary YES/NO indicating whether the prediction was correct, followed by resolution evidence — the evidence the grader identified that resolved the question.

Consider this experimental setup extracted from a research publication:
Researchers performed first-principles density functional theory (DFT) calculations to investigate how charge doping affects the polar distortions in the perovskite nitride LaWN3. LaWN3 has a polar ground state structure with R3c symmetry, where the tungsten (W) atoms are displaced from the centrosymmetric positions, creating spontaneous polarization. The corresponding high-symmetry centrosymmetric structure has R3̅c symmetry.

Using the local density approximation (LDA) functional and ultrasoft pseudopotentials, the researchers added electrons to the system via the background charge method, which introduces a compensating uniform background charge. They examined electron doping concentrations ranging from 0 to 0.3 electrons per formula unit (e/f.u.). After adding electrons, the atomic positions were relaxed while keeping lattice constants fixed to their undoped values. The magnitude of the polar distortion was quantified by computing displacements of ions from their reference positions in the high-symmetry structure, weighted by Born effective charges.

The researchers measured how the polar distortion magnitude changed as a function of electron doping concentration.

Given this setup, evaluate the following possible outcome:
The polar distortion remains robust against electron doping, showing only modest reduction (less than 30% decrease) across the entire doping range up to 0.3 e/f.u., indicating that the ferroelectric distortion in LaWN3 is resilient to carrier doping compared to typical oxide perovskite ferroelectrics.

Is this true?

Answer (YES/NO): NO